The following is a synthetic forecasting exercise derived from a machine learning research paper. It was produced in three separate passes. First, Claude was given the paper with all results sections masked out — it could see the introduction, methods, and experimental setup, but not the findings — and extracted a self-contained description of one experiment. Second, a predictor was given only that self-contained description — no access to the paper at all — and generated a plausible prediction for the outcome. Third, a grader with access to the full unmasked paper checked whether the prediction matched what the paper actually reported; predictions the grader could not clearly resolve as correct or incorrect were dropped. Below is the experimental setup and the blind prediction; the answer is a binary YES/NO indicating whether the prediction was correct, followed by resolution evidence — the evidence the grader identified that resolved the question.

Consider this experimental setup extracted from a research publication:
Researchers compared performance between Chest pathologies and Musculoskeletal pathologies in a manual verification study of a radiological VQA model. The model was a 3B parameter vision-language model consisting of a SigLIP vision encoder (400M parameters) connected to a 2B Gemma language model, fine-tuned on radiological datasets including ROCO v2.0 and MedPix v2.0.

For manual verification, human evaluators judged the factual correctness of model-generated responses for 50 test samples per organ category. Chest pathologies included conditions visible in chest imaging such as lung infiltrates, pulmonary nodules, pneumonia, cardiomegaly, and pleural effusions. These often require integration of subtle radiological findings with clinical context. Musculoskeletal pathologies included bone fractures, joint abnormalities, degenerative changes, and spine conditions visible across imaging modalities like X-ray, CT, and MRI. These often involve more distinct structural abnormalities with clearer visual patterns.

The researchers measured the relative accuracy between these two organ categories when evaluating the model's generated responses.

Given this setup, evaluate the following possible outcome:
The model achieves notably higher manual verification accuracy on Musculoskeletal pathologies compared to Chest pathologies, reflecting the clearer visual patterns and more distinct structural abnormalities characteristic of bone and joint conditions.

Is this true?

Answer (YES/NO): YES